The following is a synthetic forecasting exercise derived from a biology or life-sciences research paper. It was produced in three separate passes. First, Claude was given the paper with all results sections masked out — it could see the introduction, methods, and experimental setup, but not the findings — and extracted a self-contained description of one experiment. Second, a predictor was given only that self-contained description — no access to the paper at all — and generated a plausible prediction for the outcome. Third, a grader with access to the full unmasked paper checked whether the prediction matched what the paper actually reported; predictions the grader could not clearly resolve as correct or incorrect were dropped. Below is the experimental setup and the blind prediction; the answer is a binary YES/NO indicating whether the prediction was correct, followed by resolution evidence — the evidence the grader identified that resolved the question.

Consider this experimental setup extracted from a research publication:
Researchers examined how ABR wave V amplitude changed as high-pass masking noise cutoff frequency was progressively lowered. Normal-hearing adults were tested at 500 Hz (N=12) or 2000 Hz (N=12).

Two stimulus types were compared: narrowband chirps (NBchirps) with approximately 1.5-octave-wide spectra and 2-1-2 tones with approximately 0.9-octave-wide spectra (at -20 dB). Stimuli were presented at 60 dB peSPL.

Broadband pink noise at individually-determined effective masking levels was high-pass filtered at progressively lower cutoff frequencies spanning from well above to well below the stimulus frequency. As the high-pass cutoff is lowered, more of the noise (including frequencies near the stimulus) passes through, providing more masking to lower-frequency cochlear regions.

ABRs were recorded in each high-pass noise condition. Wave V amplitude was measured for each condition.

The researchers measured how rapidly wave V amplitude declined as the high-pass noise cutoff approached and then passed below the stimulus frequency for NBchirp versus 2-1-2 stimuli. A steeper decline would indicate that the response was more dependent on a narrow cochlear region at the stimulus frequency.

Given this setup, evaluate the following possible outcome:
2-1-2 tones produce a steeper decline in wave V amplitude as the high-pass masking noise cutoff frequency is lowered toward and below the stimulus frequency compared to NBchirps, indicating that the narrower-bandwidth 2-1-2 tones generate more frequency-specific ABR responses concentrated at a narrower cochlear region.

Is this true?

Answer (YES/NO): YES